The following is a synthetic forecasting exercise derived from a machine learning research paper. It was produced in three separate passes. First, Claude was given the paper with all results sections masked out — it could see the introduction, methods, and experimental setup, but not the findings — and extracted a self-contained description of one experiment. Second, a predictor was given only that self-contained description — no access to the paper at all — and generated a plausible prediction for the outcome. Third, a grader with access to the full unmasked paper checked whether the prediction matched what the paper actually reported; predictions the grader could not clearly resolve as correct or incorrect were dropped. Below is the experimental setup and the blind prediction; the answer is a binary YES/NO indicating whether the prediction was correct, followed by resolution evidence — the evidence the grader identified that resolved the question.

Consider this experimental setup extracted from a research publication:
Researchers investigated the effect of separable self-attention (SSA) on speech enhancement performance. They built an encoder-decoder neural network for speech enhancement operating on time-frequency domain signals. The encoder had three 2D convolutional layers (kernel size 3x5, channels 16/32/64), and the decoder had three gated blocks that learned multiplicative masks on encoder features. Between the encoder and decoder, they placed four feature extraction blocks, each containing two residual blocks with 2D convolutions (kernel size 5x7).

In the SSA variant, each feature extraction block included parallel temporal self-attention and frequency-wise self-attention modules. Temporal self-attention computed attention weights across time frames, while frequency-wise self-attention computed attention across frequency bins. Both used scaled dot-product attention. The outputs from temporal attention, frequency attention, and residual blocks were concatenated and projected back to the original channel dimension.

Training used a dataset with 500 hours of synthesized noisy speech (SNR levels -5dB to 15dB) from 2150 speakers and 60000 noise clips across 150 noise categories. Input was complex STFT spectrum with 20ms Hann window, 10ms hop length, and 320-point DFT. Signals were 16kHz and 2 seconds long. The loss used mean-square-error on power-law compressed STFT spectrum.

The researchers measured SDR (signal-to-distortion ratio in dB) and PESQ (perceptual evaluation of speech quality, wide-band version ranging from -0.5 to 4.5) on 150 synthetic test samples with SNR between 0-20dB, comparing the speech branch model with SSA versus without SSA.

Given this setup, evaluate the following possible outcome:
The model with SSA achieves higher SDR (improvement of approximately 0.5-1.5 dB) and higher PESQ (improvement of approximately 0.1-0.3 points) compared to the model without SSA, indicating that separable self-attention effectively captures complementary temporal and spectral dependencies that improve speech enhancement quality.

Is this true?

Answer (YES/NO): YES